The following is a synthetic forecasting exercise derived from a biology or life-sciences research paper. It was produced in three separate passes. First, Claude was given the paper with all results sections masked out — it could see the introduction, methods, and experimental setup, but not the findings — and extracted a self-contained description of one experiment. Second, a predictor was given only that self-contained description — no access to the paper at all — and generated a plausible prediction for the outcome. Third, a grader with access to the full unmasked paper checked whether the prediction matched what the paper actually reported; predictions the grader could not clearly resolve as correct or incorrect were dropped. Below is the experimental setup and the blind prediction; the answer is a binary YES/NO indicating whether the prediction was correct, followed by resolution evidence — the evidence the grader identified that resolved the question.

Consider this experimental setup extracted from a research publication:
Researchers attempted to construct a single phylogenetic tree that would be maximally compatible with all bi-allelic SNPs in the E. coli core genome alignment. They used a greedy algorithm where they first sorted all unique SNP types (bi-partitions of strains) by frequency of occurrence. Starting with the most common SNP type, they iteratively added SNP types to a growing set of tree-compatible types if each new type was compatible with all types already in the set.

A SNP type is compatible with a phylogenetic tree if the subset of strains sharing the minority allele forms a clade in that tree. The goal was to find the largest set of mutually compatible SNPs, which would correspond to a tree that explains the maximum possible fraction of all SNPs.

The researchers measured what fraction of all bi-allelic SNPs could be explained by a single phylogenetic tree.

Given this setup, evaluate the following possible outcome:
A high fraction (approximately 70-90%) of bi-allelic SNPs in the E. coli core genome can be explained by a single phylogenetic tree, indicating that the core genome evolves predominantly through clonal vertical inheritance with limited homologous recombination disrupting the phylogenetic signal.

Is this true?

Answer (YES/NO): NO